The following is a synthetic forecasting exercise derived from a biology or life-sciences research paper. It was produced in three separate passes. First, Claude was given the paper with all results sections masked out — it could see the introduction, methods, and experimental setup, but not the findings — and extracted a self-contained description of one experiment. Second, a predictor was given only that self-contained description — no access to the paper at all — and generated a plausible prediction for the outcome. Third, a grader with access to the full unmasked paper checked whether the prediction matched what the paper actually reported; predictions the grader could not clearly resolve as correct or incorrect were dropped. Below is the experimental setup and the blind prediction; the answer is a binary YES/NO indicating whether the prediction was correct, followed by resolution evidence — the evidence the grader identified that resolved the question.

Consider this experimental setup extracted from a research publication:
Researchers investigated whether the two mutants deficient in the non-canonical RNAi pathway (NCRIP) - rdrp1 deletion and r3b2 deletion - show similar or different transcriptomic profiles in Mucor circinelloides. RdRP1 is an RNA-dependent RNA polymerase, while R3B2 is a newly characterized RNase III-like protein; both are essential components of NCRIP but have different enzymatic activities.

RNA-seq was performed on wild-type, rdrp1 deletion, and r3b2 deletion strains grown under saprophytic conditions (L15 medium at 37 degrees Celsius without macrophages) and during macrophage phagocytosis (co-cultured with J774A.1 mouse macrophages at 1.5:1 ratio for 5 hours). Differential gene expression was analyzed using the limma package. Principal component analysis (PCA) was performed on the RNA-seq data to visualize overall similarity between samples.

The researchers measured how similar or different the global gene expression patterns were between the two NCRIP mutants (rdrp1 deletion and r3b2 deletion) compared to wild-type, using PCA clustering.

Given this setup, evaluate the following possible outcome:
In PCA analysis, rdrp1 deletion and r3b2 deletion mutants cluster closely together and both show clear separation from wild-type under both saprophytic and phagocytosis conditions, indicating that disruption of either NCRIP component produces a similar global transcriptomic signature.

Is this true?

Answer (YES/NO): NO